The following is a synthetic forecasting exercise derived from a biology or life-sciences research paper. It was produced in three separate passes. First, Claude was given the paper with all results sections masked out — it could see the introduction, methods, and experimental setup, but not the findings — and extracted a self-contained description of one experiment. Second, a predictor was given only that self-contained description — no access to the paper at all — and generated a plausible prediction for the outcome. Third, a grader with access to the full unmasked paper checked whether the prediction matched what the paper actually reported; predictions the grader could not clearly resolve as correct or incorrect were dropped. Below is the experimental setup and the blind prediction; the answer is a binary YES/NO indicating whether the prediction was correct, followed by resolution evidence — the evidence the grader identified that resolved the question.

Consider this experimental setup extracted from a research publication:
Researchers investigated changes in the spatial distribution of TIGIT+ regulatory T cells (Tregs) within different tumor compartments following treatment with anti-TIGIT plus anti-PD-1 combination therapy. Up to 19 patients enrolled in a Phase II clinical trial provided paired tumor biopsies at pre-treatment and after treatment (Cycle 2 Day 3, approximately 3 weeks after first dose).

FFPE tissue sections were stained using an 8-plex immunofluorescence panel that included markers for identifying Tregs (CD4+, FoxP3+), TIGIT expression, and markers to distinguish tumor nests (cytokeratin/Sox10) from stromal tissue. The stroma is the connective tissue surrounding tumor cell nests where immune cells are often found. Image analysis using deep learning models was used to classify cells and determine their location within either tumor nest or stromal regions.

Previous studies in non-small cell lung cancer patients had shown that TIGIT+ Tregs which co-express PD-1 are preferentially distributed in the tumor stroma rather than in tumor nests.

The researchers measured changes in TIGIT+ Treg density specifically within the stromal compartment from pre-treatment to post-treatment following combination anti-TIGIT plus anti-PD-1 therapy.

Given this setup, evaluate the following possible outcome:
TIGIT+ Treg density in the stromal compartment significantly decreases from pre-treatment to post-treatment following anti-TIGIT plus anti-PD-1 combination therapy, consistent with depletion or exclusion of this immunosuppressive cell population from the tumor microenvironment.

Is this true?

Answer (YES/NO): YES